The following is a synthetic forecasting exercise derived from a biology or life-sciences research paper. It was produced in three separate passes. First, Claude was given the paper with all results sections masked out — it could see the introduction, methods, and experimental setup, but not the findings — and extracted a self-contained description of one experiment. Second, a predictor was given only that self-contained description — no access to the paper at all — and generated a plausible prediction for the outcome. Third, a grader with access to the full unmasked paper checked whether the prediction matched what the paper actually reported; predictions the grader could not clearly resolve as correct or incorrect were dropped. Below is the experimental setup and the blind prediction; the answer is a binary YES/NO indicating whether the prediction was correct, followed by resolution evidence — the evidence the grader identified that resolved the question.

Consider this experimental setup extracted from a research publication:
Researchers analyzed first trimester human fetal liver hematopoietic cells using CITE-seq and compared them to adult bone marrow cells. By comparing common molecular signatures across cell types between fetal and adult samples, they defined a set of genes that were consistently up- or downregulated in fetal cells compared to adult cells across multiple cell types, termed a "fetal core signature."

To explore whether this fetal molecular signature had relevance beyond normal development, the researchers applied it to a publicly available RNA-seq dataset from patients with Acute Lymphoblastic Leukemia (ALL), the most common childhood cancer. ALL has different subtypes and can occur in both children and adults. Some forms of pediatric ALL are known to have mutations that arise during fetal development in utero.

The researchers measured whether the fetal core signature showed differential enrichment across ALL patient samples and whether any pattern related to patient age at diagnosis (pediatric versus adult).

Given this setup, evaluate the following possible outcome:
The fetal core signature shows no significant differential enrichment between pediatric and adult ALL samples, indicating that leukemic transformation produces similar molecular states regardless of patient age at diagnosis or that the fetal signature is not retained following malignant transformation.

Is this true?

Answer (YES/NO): NO